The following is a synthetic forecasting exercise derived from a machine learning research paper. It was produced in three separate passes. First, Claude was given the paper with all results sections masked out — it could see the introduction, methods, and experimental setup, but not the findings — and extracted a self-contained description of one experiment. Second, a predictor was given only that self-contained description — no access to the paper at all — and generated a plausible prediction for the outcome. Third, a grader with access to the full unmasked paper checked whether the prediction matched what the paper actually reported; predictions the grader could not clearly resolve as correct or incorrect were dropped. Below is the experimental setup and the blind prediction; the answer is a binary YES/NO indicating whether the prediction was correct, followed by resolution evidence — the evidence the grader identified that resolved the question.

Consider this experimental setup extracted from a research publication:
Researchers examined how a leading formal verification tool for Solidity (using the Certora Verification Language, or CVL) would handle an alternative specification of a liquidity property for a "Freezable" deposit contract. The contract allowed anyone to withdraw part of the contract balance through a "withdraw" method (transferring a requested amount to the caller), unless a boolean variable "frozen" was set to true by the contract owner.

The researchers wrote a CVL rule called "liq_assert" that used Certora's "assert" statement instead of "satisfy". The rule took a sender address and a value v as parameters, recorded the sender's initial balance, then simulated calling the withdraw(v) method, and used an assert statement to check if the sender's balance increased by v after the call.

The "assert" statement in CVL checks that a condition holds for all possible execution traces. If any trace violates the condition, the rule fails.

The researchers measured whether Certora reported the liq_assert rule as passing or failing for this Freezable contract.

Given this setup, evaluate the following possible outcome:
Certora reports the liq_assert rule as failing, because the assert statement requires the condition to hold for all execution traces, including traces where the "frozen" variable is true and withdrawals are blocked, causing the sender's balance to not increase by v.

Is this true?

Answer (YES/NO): NO